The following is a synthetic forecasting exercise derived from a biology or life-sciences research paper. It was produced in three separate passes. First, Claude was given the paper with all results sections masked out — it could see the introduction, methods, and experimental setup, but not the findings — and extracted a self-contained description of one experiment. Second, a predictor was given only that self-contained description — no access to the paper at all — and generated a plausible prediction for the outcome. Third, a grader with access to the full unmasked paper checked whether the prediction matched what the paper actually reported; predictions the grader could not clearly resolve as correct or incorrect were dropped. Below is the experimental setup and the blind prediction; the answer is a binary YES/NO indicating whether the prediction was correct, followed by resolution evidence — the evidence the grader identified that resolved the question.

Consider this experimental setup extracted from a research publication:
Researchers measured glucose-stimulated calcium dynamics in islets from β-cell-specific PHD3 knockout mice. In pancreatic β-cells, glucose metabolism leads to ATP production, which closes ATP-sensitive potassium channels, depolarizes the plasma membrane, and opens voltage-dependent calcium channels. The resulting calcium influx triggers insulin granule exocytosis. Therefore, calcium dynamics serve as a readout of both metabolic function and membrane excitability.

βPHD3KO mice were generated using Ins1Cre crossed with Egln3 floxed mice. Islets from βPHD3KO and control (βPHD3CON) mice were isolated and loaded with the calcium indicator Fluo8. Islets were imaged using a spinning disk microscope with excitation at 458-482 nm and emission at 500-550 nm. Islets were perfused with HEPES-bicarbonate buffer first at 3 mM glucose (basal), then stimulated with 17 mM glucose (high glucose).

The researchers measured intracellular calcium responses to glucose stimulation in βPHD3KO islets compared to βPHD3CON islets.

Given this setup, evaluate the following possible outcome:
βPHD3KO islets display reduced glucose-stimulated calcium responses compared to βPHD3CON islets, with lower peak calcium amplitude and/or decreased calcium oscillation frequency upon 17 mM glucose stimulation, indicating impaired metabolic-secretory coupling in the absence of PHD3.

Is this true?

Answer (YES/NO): NO